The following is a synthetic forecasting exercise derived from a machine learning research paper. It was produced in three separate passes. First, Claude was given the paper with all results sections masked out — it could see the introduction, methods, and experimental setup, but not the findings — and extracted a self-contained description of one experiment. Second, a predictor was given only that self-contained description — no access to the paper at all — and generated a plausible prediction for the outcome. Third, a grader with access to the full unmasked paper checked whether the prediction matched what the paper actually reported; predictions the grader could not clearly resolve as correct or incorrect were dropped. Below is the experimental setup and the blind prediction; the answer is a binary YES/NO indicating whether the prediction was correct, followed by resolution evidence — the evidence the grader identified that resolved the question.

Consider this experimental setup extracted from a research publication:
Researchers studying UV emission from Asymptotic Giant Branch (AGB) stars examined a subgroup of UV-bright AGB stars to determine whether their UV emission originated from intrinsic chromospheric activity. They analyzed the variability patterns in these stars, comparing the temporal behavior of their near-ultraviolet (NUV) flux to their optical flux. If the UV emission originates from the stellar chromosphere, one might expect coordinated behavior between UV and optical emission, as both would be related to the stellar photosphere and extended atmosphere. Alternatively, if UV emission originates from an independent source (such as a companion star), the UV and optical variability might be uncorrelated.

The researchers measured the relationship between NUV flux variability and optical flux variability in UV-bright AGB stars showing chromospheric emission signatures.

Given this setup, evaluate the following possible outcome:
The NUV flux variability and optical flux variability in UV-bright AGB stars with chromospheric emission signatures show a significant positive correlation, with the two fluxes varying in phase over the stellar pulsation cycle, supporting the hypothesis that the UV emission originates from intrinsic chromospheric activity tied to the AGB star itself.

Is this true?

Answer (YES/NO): NO